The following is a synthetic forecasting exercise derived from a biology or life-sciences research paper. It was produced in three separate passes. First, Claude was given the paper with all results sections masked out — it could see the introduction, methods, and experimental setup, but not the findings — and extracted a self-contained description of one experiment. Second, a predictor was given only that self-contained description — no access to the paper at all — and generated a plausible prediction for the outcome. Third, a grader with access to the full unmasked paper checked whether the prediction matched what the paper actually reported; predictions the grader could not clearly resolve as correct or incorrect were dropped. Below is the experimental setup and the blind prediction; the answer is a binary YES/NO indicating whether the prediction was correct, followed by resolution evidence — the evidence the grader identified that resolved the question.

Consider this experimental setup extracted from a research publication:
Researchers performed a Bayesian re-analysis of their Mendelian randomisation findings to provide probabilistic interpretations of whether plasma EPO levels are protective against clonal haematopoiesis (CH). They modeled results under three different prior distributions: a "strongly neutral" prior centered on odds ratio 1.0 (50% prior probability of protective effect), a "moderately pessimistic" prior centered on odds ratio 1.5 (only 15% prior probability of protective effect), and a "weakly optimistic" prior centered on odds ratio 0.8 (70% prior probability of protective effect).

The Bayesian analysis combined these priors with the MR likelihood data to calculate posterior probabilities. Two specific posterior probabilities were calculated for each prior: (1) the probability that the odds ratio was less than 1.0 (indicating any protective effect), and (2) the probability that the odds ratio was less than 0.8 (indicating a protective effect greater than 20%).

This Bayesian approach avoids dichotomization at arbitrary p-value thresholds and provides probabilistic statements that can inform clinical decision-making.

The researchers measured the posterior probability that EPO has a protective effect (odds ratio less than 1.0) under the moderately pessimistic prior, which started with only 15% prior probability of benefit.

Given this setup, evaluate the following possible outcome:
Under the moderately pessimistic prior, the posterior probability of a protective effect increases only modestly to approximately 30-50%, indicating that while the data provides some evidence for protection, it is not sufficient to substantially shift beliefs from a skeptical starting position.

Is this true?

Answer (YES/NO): NO